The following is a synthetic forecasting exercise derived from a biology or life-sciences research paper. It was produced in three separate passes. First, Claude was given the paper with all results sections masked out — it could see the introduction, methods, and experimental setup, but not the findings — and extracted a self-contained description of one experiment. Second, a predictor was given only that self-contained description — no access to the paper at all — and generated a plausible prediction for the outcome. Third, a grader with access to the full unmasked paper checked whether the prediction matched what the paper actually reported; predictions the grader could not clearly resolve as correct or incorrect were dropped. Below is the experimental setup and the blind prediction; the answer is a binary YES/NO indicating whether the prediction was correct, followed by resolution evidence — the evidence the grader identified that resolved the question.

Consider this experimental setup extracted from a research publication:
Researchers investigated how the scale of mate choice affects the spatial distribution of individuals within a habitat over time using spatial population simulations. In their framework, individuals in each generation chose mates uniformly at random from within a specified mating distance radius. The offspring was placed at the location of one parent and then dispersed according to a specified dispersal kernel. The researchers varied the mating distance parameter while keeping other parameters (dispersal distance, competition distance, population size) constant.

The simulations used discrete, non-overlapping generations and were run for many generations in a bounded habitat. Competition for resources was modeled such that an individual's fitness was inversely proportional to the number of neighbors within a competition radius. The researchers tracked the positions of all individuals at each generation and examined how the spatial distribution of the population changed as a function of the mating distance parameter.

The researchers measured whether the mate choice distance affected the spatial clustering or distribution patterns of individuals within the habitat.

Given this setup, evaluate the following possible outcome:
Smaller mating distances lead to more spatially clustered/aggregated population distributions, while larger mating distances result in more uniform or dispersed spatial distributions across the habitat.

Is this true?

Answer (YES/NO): YES